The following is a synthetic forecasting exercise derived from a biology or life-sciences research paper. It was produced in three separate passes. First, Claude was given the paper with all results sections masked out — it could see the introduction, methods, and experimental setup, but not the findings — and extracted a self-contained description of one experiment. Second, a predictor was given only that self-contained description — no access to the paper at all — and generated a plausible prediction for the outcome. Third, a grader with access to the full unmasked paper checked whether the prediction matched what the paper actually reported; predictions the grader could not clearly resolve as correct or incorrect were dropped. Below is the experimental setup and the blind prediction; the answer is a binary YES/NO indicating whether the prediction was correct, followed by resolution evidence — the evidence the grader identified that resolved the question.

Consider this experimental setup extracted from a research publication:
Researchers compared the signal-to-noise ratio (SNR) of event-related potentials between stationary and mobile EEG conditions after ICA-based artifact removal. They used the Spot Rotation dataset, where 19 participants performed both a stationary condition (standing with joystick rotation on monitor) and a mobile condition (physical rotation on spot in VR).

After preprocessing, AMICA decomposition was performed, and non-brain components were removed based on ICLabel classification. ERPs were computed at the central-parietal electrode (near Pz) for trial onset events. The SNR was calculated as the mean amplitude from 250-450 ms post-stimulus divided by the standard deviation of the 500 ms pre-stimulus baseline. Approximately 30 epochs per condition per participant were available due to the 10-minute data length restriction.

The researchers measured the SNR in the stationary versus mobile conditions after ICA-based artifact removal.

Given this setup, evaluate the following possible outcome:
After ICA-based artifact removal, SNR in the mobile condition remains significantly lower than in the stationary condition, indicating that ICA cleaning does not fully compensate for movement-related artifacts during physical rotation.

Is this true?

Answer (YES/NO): NO